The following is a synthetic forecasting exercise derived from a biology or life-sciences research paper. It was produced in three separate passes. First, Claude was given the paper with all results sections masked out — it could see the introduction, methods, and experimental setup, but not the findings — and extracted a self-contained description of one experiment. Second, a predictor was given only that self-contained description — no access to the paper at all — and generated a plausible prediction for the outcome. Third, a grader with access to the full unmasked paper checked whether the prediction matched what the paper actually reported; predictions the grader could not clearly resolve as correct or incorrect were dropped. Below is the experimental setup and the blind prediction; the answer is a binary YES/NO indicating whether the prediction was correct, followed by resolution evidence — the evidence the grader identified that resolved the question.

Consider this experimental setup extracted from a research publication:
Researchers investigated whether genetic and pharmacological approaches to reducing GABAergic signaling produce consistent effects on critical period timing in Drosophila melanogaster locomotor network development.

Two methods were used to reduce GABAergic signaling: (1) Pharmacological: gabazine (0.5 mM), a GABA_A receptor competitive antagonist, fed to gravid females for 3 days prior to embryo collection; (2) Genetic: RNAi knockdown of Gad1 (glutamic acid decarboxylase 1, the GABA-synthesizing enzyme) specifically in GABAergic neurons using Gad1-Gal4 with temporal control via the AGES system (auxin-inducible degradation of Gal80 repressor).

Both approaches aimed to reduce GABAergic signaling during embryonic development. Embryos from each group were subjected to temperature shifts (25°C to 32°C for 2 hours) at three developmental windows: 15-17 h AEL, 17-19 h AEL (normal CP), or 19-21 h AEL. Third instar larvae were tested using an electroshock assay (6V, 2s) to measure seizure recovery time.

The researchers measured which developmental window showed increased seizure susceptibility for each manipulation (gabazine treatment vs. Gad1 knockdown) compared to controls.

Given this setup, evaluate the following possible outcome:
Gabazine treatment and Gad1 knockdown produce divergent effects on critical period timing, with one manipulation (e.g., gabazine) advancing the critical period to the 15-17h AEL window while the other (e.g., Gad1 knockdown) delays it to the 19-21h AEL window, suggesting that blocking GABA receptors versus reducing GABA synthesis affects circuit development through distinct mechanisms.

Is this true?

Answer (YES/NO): NO